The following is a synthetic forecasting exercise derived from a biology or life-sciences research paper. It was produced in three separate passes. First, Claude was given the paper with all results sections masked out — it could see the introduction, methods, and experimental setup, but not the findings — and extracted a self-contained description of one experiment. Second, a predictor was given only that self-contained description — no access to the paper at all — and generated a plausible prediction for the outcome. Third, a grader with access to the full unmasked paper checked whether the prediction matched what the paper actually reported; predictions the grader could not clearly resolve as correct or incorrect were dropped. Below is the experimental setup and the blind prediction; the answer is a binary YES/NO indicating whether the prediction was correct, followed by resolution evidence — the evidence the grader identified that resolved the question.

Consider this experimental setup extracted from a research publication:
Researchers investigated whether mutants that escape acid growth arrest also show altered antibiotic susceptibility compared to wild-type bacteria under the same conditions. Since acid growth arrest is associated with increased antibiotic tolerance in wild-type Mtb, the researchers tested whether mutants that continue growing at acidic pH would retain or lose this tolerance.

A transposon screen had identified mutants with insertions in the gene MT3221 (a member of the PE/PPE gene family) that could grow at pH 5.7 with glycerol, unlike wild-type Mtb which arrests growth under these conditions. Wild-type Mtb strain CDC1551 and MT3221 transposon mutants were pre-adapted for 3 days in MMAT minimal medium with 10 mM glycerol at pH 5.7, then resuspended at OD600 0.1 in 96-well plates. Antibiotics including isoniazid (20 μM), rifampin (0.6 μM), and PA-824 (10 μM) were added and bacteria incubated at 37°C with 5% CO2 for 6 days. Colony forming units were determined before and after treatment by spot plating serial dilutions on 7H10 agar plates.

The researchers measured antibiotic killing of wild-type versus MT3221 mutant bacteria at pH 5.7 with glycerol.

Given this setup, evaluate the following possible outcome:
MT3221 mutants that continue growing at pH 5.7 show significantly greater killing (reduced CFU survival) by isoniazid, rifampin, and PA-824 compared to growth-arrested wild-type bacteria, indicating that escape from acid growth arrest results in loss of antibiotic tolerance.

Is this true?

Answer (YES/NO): NO